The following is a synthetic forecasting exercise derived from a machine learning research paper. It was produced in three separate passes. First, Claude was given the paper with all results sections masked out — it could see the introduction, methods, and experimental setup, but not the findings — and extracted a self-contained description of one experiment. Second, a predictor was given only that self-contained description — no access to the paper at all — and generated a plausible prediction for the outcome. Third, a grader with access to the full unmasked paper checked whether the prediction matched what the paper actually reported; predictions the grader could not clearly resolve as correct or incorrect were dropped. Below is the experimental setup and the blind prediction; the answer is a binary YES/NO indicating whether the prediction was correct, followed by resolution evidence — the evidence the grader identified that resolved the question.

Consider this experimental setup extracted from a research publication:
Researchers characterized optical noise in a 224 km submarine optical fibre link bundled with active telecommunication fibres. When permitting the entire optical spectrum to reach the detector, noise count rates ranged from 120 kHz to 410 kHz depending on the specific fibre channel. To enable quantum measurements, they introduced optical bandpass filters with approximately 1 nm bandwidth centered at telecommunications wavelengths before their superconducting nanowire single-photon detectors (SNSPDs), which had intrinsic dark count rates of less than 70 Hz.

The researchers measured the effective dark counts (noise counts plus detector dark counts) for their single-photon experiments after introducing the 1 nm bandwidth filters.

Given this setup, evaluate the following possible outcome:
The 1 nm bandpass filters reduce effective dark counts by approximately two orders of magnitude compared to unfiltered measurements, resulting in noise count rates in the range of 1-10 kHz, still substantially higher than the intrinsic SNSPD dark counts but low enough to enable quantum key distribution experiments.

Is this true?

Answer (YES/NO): NO